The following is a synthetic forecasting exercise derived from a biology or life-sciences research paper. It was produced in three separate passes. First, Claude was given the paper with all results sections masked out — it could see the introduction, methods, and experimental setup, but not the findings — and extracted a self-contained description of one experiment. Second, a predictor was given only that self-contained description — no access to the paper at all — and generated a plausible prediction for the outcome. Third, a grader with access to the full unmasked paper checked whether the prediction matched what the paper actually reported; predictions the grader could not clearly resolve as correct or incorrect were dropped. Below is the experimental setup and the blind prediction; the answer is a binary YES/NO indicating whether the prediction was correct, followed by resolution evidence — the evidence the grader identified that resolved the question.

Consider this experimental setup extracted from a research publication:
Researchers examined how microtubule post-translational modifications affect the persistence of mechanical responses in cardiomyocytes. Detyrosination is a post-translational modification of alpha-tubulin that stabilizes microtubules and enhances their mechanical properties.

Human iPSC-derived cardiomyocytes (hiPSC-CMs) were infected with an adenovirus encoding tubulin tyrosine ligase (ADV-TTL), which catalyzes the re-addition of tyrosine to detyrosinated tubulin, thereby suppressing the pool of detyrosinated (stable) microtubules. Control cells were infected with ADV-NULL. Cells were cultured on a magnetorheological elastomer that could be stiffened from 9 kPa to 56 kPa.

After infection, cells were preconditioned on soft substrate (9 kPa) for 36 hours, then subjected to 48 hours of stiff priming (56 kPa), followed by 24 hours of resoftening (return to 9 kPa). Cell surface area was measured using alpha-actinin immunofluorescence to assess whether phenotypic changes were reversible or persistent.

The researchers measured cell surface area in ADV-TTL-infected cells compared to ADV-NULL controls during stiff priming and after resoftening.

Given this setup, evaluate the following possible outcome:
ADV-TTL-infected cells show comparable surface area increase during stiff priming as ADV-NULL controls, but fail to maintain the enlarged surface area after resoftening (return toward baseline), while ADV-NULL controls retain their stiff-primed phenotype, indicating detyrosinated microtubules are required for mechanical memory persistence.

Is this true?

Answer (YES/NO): YES